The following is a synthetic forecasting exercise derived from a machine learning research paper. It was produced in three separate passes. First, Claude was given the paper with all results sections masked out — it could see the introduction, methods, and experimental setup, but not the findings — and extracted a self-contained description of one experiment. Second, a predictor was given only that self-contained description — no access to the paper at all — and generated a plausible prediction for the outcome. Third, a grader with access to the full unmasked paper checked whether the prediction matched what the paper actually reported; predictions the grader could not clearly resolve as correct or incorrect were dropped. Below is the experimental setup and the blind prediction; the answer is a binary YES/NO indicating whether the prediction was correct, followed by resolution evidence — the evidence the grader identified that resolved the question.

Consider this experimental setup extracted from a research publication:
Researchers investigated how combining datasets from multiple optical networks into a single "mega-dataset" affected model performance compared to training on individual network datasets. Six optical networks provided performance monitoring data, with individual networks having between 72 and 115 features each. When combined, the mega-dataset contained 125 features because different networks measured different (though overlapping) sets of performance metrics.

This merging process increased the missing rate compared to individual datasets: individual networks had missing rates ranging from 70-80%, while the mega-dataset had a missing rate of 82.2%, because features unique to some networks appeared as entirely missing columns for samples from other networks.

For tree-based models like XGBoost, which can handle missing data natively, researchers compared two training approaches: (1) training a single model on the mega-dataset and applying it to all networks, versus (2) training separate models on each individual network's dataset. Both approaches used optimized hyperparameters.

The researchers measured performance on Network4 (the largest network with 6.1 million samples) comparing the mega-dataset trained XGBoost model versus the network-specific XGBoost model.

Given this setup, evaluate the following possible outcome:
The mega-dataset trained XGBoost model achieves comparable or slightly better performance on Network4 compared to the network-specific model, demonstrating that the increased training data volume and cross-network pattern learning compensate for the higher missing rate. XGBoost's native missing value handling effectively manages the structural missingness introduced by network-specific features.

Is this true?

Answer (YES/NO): YES